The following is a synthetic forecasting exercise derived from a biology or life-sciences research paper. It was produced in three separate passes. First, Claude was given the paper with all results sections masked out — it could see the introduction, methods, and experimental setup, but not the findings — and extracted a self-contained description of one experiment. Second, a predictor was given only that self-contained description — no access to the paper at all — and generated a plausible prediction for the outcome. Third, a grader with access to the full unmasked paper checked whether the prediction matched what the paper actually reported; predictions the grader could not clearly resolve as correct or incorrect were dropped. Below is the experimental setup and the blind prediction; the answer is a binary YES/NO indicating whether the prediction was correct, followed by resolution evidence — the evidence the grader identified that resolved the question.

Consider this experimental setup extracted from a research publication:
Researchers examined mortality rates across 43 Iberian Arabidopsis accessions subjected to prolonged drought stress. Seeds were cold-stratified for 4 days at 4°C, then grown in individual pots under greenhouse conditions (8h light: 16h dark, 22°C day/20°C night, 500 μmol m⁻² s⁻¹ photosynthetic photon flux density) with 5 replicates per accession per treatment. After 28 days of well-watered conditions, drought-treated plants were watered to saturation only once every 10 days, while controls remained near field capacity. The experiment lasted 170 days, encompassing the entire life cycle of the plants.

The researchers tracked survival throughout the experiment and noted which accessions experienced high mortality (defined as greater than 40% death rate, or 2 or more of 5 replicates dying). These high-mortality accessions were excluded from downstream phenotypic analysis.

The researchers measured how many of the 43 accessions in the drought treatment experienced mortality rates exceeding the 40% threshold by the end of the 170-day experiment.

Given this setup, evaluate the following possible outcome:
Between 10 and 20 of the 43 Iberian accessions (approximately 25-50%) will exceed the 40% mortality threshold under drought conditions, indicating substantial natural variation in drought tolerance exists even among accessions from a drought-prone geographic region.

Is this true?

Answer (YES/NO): NO